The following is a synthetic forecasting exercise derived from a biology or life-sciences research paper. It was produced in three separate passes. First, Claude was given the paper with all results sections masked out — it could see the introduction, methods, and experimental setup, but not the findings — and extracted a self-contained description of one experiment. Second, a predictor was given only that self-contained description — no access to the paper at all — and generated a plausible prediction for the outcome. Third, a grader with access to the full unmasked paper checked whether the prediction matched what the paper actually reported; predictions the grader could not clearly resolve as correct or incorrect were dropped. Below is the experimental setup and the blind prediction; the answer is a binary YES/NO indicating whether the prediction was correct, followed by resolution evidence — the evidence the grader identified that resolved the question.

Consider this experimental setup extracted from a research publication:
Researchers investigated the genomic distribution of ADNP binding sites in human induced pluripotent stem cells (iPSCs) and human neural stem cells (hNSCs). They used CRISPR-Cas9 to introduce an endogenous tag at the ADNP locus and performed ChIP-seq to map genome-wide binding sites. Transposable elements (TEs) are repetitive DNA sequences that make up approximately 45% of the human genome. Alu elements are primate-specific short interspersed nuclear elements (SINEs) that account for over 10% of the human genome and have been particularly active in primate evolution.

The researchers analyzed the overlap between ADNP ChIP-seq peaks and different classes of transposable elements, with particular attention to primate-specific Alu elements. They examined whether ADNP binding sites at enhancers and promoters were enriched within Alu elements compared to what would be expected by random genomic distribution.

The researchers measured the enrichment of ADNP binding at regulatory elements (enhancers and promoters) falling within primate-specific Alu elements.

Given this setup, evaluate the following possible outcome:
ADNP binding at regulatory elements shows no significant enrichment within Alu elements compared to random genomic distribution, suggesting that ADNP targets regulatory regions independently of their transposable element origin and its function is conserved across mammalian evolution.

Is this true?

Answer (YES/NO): NO